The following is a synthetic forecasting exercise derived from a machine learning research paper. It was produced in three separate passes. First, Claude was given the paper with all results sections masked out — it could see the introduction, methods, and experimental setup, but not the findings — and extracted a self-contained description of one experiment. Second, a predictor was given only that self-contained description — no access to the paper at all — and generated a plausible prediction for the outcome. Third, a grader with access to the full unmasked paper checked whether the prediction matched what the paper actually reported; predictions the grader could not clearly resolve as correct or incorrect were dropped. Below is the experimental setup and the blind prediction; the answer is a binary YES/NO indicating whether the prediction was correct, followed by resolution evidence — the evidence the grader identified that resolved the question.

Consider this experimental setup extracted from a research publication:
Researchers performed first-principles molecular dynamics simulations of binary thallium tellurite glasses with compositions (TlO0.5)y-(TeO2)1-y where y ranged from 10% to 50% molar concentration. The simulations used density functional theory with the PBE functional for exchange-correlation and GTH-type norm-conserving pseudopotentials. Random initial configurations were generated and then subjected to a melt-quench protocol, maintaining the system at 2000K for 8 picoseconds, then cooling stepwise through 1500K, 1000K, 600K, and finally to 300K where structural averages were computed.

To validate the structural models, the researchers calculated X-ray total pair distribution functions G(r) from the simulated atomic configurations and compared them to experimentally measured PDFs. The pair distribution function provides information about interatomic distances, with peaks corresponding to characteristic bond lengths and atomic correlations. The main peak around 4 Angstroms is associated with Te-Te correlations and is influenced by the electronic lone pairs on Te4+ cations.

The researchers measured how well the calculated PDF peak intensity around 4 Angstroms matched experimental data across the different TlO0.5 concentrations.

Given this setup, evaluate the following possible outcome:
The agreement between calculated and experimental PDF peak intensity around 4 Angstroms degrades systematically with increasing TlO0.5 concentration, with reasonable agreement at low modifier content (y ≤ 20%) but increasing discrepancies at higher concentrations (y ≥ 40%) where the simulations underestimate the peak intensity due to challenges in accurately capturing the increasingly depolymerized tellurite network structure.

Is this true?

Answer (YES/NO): NO